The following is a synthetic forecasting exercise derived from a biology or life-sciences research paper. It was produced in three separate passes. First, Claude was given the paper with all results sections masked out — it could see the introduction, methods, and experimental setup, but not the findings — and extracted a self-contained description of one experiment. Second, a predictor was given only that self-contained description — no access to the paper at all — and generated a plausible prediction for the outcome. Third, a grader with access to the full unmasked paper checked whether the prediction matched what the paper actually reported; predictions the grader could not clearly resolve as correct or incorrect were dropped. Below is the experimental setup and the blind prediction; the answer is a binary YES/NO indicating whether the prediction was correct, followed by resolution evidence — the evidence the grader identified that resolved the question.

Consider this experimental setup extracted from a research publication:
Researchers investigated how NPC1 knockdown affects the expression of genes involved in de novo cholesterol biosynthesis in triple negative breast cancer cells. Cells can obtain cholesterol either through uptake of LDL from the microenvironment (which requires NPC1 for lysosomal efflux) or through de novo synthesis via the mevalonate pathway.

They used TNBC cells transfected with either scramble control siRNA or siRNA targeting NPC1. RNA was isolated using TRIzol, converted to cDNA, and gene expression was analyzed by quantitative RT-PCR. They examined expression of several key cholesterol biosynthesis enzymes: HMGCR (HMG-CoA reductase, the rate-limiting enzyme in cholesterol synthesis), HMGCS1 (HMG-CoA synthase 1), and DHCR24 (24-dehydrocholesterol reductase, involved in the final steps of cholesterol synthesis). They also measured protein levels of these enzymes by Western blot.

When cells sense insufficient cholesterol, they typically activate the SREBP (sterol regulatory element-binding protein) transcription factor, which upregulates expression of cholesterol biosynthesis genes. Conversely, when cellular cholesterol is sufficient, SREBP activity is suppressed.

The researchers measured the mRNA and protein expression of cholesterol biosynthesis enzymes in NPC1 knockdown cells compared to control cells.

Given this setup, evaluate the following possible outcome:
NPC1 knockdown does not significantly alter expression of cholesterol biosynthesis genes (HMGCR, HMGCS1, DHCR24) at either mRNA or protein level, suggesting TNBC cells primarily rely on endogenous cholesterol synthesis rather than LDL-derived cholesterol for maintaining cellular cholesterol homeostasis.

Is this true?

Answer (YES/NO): NO